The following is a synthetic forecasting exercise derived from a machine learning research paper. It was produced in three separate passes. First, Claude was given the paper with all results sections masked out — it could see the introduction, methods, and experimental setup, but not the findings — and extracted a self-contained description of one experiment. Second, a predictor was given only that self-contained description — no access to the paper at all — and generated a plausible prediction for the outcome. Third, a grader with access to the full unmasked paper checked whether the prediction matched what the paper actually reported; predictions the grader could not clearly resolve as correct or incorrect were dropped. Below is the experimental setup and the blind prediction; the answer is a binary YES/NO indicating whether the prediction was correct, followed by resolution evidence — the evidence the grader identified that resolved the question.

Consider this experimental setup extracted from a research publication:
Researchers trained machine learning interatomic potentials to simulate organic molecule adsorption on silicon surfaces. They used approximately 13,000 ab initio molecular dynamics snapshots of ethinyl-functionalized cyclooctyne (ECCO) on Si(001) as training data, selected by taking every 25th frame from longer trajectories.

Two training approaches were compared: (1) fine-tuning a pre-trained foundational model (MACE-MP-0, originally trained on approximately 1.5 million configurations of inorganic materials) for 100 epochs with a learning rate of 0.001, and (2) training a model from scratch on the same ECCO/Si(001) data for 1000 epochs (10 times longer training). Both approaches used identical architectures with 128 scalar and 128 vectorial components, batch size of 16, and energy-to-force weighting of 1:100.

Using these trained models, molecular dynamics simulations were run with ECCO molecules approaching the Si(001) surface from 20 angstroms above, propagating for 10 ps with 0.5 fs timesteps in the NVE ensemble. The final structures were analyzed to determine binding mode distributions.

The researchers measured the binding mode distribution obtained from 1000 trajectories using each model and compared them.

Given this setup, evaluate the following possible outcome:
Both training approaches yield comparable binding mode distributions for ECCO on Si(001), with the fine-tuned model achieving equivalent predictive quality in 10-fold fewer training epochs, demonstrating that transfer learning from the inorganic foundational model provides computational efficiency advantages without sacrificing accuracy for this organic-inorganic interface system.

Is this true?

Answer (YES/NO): NO